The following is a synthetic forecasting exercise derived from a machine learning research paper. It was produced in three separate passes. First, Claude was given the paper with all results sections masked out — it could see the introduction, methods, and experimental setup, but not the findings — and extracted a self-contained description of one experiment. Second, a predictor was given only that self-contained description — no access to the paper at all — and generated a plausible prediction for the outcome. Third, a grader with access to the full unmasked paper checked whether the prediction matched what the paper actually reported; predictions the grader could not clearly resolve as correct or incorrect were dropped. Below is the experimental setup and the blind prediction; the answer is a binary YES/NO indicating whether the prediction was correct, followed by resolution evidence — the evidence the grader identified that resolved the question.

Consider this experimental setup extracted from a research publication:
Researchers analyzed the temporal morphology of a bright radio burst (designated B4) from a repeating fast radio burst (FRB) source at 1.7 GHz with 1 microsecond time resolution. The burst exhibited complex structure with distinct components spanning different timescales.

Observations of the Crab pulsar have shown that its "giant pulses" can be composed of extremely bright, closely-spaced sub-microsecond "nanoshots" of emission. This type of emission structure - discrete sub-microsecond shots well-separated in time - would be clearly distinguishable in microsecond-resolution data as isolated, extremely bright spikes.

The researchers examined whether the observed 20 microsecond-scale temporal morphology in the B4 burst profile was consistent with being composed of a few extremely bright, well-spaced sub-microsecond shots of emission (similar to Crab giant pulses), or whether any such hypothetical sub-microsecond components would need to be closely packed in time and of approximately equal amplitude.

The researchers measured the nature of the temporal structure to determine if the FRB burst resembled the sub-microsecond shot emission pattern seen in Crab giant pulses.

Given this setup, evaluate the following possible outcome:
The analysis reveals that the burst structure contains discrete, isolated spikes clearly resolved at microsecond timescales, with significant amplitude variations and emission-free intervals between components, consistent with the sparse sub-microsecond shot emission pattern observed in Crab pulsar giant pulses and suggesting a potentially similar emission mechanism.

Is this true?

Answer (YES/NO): NO